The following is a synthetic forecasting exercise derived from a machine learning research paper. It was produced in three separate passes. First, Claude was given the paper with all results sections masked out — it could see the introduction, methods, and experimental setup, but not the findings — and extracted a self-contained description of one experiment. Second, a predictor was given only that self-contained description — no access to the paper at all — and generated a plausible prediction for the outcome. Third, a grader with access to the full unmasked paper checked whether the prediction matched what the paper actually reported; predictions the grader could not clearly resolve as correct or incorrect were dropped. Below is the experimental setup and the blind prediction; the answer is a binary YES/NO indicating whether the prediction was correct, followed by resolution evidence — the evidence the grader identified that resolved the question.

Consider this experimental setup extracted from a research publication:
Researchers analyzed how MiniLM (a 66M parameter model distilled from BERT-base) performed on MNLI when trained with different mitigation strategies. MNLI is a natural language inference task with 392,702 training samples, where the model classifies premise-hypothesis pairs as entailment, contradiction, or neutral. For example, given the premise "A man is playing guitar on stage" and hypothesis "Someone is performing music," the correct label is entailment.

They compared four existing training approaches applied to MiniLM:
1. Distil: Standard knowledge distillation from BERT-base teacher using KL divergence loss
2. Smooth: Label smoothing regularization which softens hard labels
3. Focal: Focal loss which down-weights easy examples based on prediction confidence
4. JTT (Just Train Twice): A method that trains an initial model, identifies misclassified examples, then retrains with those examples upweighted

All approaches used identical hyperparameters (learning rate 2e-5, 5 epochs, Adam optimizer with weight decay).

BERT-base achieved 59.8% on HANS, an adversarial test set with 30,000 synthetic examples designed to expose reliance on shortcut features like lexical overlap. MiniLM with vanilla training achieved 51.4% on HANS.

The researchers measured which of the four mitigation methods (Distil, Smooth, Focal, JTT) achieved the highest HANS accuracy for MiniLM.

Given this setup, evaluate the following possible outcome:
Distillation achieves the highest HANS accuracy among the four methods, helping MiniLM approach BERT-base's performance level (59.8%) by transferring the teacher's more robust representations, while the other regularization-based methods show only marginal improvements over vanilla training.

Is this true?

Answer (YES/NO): NO